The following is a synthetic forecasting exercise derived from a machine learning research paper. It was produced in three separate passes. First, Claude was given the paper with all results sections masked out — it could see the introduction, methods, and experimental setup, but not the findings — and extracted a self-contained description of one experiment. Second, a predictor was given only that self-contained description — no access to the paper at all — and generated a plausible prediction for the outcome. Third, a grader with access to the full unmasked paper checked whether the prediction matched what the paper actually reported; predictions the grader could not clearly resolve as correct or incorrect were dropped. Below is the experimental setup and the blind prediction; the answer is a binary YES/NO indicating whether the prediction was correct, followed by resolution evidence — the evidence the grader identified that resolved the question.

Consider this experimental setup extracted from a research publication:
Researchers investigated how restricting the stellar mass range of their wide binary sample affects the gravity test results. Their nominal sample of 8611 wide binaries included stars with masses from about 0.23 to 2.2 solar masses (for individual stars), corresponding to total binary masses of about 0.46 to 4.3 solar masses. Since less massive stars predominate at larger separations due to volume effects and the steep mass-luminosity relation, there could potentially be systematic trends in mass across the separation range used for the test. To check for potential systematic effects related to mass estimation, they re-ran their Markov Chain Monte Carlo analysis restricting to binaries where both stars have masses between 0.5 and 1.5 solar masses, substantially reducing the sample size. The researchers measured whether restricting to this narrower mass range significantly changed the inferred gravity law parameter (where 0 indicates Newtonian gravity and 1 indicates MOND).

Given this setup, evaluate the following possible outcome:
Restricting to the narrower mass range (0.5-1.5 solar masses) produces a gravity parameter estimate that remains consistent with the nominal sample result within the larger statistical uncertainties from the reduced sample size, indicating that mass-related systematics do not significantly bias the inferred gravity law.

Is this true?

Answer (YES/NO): YES